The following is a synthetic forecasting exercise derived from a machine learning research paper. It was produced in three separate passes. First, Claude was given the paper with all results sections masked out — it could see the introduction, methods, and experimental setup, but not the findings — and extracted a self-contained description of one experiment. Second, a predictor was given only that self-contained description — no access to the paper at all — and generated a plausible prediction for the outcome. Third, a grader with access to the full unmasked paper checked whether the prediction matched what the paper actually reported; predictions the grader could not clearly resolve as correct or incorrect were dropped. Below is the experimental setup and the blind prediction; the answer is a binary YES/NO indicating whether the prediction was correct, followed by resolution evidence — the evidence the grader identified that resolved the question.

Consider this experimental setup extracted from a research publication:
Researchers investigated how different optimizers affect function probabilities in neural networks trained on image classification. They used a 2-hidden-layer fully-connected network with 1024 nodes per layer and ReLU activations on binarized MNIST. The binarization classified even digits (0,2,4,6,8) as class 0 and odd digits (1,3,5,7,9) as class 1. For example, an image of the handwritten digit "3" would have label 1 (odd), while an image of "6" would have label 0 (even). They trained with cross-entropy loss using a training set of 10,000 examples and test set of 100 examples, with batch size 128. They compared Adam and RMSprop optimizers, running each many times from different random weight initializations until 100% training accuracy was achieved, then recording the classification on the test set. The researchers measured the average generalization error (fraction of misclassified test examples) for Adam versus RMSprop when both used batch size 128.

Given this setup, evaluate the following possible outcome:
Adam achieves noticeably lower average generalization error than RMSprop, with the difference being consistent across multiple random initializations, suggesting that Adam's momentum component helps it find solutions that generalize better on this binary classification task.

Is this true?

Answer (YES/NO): NO